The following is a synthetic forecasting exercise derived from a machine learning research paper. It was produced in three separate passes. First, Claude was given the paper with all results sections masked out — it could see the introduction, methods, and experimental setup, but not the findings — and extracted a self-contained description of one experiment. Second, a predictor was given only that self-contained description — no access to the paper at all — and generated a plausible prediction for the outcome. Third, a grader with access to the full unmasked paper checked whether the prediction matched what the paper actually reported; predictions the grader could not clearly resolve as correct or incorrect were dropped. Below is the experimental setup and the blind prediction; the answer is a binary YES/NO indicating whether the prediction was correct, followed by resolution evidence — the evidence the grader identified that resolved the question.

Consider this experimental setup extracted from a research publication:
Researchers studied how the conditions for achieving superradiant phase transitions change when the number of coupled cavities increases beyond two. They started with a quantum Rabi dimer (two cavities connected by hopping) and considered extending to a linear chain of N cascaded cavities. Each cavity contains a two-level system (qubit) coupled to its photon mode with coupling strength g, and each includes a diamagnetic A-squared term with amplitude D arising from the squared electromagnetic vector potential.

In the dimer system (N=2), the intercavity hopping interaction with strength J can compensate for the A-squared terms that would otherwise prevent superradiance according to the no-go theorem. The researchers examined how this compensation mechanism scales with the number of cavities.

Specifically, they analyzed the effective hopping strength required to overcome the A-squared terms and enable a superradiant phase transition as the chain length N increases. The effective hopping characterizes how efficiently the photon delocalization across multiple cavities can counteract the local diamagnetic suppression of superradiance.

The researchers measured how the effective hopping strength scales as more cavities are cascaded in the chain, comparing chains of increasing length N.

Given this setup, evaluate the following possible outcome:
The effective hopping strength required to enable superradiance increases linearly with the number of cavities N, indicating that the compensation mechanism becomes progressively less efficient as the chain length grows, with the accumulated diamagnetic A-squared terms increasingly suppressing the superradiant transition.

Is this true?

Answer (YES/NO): NO